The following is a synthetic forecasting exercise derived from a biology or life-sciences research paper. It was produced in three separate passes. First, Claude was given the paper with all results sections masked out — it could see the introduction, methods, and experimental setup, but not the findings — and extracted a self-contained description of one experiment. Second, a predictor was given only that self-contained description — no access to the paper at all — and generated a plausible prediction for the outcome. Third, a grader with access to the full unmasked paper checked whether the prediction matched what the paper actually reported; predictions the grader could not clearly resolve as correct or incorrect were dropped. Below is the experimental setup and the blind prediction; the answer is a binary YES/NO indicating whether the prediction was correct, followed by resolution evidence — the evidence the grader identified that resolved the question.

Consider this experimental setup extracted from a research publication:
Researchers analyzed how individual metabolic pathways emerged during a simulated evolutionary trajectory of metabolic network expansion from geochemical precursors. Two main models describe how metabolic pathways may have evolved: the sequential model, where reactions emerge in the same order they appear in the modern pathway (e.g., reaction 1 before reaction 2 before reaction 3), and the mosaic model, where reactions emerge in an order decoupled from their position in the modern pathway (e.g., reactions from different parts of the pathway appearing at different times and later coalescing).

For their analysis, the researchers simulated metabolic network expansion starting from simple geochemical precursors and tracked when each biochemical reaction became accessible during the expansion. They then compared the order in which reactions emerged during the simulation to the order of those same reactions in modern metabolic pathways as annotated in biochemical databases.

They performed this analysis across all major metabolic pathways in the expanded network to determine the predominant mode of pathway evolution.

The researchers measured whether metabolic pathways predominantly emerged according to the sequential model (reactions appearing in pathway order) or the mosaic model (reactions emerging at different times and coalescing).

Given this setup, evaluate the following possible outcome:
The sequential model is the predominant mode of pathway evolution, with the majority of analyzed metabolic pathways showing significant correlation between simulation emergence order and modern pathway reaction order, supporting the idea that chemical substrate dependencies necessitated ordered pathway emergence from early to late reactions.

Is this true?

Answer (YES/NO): NO